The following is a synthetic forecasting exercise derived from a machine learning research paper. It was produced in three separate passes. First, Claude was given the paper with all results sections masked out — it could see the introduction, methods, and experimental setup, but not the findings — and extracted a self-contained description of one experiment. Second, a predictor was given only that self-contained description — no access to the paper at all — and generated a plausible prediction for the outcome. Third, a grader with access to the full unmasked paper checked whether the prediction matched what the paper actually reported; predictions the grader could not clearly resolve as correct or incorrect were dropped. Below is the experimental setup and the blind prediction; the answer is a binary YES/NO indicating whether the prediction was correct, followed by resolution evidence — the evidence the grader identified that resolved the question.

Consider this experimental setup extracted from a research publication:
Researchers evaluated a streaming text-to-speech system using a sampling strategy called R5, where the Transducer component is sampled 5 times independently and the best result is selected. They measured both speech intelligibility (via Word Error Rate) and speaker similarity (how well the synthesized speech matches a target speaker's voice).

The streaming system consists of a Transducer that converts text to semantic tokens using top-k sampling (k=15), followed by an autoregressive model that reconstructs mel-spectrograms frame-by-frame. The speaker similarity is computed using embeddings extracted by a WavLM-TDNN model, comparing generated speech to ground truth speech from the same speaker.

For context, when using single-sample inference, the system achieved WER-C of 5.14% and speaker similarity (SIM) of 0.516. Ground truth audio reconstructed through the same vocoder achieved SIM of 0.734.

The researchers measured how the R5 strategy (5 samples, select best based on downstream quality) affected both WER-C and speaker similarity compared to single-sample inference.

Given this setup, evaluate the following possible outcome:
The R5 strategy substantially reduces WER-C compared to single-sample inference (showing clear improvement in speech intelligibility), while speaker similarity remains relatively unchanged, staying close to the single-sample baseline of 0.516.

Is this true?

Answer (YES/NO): NO